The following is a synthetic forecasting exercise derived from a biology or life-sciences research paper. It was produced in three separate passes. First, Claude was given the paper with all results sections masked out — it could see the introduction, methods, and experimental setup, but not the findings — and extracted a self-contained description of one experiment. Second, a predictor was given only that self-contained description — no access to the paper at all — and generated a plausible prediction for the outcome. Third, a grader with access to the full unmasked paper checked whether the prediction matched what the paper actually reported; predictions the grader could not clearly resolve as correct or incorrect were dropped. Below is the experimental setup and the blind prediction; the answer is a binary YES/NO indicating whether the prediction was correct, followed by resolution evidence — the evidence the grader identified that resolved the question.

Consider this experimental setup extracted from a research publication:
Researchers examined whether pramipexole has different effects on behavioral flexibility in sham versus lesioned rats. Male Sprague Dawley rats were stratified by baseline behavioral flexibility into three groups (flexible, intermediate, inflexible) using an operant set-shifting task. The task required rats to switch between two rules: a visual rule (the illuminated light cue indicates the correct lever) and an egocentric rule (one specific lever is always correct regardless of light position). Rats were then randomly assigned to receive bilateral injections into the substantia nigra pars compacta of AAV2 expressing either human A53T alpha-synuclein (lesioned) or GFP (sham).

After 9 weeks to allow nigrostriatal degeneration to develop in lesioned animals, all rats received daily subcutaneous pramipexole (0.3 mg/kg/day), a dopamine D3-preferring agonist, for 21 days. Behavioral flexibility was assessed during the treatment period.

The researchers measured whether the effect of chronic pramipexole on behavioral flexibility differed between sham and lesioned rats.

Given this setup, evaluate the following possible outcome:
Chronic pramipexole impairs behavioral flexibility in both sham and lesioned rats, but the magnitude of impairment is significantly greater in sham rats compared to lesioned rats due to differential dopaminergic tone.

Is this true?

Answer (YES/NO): NO